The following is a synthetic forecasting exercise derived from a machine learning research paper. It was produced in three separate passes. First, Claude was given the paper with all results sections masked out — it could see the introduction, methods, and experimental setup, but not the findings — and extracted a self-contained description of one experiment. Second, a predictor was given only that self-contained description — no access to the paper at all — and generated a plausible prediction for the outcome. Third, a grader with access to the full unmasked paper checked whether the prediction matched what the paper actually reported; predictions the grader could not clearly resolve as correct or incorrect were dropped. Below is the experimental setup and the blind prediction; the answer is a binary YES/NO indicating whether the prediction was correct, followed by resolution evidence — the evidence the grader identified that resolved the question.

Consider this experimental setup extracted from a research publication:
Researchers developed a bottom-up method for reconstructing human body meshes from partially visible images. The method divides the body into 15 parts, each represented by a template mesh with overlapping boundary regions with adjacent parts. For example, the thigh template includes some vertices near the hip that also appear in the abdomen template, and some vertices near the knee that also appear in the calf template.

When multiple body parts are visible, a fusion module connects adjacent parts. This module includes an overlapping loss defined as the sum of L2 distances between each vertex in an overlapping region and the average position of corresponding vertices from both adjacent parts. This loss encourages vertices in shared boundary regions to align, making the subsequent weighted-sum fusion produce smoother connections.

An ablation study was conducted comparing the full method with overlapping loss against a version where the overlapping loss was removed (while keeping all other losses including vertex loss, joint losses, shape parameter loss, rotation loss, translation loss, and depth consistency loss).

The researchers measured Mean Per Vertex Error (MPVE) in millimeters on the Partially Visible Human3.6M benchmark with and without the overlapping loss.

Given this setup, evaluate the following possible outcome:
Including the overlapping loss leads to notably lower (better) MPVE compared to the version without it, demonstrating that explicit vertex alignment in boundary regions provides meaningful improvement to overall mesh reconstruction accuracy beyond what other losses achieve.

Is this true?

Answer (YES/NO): YES